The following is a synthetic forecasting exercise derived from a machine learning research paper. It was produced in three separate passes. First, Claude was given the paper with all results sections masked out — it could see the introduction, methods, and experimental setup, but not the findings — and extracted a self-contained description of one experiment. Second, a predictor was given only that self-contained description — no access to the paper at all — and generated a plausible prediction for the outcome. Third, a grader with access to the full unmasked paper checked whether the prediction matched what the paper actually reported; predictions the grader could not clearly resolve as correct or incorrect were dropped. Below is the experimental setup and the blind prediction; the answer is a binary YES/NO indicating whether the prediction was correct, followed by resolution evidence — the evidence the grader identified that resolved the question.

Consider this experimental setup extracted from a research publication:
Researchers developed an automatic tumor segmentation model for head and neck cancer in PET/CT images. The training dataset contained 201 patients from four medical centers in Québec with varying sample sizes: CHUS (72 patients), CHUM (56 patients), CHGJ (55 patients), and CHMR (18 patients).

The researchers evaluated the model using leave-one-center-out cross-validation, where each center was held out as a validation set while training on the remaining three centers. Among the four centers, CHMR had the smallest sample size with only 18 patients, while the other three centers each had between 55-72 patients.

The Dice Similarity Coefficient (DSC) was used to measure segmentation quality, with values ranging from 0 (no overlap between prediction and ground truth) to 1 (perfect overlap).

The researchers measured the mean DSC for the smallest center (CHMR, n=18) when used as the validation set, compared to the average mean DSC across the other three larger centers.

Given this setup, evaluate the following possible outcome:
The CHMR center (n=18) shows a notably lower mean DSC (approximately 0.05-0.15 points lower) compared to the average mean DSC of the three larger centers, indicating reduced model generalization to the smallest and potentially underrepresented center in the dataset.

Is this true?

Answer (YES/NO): YES